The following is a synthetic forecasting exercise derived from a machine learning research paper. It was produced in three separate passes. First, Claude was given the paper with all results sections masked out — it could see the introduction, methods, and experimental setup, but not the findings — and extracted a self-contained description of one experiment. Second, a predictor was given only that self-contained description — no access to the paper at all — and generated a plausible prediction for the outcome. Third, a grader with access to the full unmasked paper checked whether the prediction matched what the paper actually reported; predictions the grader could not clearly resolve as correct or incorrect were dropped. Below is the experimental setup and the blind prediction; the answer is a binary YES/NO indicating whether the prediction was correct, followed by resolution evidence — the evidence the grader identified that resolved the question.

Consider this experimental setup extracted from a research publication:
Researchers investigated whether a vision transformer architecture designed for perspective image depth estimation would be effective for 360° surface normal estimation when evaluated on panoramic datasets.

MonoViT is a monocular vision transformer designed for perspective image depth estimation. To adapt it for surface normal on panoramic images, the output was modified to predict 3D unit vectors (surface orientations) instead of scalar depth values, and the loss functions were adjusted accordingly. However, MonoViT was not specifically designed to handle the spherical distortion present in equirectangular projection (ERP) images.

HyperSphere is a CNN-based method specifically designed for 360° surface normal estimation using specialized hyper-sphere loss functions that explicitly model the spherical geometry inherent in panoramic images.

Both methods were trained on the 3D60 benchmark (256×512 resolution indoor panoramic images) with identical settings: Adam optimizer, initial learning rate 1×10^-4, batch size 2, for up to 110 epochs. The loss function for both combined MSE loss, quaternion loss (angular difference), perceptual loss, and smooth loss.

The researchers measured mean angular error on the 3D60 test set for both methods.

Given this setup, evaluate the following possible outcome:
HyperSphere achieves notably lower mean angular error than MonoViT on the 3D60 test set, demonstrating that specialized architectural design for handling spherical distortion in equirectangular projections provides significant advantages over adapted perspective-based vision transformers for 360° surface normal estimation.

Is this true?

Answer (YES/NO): YES